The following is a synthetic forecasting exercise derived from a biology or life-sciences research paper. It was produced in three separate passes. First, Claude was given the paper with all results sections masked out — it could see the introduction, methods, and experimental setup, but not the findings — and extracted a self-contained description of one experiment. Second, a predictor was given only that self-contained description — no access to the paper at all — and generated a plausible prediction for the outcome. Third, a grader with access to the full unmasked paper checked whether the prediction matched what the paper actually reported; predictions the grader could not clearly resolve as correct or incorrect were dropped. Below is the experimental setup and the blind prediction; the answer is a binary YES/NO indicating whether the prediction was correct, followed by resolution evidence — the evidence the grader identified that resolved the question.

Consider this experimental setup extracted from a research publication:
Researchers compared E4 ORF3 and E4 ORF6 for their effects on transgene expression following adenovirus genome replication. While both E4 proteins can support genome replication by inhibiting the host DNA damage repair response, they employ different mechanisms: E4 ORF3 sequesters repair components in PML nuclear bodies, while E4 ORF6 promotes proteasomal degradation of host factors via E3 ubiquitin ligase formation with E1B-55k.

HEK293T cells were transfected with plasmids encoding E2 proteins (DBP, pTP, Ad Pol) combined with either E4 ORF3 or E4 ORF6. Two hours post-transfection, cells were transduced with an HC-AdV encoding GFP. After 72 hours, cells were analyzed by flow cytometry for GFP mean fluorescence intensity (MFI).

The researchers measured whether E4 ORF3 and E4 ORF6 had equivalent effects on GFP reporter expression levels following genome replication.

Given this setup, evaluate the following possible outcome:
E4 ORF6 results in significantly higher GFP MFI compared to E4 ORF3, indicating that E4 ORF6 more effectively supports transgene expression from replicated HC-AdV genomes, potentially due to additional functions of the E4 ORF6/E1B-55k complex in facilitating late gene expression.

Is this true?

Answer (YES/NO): YES